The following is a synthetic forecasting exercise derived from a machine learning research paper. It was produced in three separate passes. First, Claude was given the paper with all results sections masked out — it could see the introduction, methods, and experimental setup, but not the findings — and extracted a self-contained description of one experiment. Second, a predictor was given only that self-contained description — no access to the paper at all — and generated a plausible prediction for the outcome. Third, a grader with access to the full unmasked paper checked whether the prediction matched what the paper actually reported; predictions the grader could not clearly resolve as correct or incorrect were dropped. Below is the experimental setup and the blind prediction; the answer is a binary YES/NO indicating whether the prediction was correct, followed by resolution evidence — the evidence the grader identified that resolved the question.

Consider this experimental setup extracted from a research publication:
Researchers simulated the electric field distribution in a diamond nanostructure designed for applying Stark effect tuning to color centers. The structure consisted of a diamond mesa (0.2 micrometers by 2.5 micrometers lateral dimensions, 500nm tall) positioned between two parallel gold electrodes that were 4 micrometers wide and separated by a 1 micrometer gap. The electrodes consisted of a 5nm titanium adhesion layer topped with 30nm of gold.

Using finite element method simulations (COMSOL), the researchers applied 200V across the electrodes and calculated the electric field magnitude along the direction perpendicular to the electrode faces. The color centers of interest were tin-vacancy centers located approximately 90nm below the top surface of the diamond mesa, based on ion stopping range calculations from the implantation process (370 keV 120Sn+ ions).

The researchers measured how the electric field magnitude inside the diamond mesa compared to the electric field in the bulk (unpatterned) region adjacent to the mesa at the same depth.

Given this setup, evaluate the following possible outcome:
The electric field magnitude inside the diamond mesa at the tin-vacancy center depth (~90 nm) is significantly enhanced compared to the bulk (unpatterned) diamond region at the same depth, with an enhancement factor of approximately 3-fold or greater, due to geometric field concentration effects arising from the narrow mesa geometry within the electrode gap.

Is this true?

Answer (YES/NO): NO